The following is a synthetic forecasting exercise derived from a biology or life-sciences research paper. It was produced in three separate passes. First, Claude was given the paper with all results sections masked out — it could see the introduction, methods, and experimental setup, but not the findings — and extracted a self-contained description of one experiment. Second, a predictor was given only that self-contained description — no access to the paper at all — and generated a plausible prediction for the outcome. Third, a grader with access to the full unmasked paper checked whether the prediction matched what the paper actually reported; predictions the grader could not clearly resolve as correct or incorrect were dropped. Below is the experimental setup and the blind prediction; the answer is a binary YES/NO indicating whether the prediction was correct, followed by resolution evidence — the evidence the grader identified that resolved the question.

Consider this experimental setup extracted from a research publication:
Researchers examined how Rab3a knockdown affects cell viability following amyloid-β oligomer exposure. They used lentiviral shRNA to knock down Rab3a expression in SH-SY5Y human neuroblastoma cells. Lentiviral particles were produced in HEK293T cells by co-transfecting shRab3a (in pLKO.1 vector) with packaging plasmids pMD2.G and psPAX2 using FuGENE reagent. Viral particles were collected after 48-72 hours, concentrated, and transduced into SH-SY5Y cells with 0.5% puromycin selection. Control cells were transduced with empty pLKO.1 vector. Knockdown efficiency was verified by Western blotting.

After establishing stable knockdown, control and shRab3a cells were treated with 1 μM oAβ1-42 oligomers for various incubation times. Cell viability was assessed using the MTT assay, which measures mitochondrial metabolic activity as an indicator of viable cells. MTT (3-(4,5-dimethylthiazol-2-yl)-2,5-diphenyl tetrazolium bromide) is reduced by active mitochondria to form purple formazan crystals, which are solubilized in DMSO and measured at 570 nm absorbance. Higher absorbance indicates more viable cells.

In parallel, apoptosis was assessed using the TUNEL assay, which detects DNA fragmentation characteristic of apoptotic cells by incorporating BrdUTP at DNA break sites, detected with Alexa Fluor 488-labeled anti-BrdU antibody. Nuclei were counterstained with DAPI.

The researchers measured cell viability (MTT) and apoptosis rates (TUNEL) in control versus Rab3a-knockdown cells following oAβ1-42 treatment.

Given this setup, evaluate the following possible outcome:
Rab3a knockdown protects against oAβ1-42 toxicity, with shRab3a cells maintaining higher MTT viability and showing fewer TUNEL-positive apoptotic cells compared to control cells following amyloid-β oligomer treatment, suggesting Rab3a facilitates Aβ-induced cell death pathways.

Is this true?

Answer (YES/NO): NO